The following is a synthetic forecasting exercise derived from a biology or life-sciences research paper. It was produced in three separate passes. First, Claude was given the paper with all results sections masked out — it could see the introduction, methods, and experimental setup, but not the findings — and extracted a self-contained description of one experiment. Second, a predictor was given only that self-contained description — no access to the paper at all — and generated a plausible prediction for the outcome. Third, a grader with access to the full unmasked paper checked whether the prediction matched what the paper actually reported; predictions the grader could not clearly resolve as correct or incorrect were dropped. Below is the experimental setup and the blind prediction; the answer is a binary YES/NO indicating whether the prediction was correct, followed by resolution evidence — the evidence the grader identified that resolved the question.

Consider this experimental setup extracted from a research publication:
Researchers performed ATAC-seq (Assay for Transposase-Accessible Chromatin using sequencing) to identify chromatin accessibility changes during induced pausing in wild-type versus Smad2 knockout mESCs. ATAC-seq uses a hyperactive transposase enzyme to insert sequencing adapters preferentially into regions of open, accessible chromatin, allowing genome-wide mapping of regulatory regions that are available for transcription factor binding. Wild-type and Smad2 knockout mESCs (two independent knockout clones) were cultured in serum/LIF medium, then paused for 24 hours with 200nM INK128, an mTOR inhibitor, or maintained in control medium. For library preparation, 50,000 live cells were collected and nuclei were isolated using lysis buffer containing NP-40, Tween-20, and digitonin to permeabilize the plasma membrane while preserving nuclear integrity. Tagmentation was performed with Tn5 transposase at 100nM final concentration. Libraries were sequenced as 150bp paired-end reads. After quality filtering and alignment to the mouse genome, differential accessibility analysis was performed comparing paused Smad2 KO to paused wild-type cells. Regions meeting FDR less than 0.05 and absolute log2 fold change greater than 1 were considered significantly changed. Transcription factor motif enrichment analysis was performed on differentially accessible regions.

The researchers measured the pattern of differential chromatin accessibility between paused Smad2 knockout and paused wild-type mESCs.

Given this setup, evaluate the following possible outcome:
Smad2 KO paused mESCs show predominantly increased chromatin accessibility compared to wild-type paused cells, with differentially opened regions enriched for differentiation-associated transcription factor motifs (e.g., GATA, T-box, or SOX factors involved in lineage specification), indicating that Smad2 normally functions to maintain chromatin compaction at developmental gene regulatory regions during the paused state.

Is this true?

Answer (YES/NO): NO